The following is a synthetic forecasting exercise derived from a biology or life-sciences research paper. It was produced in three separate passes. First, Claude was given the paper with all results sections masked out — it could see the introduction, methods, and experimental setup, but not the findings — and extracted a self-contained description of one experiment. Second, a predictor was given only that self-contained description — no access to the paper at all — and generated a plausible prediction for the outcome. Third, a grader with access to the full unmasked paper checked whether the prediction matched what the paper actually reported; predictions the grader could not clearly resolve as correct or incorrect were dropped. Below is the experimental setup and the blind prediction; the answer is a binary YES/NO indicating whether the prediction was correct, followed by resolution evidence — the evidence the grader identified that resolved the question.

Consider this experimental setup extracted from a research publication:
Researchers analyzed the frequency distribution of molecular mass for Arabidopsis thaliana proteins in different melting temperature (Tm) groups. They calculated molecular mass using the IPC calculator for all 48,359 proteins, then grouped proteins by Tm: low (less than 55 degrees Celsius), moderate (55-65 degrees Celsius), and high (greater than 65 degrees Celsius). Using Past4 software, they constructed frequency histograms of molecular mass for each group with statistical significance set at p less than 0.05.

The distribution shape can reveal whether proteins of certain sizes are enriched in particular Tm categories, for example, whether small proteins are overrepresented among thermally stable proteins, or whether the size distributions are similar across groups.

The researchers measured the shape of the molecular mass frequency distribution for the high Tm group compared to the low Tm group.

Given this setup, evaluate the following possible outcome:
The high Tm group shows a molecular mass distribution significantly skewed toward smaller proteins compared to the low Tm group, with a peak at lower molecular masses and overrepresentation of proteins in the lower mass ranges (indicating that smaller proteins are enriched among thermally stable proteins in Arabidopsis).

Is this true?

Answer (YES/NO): NO